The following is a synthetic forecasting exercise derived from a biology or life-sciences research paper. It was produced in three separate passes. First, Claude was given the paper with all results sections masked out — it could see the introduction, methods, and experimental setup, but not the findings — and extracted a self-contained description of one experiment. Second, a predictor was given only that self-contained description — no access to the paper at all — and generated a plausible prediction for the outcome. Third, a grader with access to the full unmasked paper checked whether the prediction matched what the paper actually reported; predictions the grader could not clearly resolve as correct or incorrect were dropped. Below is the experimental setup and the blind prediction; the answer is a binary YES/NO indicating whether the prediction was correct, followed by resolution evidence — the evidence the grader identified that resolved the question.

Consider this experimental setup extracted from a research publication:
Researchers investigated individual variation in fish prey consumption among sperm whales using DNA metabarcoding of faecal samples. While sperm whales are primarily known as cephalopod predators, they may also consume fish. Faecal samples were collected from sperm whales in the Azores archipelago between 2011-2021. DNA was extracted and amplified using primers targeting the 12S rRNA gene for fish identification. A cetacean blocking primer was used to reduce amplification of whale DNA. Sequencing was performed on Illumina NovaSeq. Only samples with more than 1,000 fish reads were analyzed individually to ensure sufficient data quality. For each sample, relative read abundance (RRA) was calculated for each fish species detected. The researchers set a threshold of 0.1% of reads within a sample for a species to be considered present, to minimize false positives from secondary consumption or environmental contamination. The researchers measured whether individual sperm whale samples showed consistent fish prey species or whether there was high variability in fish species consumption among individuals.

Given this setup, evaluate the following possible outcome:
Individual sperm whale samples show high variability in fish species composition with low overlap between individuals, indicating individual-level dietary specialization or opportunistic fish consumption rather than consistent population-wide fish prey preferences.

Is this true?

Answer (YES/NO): YES